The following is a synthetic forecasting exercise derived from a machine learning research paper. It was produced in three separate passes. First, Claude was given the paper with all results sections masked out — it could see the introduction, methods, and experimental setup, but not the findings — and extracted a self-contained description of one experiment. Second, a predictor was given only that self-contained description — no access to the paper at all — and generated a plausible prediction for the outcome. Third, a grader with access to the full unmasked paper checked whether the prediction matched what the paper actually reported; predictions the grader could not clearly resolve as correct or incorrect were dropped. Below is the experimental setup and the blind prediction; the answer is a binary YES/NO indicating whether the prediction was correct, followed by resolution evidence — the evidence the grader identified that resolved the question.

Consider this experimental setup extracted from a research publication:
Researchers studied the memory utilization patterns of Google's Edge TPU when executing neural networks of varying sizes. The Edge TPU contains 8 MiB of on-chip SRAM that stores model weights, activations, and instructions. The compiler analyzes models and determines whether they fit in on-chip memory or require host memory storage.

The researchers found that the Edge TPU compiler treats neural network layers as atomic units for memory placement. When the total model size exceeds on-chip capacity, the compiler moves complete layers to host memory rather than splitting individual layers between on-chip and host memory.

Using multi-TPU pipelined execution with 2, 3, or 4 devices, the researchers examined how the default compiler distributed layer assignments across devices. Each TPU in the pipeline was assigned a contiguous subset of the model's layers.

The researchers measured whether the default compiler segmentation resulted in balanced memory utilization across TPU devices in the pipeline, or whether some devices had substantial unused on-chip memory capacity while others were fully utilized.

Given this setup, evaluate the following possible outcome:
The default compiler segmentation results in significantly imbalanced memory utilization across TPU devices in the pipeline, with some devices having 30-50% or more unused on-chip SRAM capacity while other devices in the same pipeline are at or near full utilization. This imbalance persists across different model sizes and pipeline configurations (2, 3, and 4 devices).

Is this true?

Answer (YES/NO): YES